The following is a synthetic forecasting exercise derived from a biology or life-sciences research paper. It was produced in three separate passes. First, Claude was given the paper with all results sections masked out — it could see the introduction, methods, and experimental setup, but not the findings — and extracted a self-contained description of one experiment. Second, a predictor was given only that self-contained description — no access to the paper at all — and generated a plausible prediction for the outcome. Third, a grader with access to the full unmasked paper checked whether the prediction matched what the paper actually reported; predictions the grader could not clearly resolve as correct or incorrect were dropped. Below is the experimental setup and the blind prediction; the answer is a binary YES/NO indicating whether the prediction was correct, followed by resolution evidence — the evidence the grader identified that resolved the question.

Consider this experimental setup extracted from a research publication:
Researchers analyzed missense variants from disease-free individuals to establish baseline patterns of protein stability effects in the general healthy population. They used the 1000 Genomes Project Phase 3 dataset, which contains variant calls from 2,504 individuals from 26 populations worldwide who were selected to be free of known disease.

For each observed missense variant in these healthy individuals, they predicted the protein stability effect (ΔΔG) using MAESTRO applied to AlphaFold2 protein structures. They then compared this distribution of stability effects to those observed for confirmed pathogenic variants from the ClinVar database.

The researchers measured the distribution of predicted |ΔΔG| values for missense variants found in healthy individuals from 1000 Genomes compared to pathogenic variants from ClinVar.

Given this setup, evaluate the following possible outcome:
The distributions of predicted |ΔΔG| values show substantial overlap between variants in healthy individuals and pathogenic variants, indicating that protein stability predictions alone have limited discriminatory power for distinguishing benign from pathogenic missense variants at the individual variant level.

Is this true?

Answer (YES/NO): NO